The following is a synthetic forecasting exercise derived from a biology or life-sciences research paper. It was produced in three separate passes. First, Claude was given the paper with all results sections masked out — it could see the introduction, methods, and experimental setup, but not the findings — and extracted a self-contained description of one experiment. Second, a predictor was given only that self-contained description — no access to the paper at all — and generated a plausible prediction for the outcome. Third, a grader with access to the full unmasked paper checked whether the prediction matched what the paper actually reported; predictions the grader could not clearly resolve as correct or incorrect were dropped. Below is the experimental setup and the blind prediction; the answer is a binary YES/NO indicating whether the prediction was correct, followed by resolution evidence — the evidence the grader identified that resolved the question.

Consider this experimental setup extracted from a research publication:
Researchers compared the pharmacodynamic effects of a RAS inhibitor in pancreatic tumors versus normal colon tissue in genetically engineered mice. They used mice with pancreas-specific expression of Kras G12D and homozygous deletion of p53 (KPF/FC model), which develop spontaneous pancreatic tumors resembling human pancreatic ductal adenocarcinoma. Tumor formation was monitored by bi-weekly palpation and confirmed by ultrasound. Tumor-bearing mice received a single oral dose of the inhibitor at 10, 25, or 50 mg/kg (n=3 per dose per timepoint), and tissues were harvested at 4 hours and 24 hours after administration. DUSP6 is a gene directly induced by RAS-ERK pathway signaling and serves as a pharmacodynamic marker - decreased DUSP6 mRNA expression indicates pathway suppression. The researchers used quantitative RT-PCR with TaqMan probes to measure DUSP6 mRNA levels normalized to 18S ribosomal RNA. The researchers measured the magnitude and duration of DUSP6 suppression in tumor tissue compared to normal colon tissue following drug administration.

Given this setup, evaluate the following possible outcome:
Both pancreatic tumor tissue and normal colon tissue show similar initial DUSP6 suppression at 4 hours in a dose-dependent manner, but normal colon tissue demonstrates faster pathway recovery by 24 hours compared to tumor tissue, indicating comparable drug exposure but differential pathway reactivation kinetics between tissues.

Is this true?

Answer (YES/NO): NO